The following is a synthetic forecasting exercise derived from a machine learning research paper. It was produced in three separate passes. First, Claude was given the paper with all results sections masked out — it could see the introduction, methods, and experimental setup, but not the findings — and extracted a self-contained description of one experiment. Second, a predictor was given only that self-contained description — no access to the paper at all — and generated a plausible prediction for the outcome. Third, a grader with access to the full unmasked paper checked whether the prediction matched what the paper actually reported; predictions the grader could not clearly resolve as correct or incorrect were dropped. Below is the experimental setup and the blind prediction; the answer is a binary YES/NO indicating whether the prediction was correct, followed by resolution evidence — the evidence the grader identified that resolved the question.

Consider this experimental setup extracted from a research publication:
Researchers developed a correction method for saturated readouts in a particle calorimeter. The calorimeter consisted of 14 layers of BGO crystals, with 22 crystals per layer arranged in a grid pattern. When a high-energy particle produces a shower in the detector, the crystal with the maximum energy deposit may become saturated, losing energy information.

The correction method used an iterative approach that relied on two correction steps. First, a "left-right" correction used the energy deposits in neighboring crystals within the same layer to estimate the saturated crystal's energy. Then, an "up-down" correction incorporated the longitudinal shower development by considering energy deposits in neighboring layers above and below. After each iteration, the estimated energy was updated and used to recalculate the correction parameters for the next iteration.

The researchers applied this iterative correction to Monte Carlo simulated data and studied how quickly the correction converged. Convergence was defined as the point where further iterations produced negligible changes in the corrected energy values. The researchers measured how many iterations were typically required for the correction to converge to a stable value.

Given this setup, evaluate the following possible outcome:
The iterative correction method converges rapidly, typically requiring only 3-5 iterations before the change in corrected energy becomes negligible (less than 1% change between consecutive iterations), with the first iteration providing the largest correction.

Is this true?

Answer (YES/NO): YES